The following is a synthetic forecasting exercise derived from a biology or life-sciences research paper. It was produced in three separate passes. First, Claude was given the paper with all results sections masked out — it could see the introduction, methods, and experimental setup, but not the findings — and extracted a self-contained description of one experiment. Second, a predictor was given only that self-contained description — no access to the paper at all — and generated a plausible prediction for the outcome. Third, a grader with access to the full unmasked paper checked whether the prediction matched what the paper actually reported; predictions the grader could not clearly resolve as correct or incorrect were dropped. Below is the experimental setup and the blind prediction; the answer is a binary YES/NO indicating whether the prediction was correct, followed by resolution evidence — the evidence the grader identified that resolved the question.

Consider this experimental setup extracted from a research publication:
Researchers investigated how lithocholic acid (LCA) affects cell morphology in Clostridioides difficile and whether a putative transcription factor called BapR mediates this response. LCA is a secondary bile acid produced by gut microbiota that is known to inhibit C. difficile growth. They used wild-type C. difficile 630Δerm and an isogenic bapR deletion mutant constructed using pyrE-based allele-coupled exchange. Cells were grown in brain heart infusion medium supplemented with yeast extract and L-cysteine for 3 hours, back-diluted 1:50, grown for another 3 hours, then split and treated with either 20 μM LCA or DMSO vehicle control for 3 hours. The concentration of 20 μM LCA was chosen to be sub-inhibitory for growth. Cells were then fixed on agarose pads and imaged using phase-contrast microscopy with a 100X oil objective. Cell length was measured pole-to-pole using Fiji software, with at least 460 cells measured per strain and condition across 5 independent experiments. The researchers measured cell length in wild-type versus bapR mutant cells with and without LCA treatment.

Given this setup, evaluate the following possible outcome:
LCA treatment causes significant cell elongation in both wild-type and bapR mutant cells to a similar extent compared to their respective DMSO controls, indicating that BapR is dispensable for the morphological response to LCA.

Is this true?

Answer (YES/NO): NO